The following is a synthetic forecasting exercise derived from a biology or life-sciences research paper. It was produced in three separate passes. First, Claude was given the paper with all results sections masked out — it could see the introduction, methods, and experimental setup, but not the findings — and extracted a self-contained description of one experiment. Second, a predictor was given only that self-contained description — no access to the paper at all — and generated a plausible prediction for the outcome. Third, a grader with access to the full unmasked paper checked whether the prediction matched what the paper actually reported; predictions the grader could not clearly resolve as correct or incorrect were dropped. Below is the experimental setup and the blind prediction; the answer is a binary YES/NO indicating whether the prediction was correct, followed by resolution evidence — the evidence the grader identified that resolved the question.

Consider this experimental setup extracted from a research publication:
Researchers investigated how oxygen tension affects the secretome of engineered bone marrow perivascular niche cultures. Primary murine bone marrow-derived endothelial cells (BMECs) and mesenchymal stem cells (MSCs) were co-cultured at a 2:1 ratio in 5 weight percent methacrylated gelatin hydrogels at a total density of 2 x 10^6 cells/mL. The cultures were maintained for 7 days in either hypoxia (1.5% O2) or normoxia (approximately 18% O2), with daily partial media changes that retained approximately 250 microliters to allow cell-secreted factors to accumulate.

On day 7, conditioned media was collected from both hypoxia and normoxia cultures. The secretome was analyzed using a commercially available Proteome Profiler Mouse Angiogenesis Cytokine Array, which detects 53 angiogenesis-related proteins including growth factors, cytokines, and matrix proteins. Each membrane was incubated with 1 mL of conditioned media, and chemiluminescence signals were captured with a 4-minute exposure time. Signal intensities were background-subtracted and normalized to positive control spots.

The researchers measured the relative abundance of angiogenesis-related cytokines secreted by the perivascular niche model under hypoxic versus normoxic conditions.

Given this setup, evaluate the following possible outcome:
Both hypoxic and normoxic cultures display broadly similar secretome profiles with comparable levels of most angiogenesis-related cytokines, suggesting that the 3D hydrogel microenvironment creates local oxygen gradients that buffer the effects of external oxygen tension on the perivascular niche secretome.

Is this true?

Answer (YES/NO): NO